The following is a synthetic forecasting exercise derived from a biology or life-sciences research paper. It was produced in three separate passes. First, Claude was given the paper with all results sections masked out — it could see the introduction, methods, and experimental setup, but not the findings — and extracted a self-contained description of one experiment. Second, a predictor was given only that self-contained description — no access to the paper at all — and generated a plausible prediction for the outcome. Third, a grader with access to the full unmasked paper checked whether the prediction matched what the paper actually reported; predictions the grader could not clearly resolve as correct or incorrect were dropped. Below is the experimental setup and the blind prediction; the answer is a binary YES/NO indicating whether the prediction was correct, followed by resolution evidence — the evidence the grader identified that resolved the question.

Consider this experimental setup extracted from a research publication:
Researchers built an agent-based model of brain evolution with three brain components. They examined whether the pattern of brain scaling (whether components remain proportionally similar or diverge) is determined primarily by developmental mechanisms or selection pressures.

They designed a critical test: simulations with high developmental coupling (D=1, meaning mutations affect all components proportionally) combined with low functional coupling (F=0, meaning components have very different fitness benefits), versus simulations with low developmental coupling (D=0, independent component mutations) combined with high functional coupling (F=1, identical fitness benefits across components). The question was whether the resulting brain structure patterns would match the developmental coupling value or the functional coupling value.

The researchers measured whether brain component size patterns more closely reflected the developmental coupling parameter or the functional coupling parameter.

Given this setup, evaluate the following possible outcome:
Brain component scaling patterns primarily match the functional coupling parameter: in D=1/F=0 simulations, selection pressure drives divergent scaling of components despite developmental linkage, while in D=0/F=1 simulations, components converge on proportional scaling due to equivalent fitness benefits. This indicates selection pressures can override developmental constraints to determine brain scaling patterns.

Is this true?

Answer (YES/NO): NO